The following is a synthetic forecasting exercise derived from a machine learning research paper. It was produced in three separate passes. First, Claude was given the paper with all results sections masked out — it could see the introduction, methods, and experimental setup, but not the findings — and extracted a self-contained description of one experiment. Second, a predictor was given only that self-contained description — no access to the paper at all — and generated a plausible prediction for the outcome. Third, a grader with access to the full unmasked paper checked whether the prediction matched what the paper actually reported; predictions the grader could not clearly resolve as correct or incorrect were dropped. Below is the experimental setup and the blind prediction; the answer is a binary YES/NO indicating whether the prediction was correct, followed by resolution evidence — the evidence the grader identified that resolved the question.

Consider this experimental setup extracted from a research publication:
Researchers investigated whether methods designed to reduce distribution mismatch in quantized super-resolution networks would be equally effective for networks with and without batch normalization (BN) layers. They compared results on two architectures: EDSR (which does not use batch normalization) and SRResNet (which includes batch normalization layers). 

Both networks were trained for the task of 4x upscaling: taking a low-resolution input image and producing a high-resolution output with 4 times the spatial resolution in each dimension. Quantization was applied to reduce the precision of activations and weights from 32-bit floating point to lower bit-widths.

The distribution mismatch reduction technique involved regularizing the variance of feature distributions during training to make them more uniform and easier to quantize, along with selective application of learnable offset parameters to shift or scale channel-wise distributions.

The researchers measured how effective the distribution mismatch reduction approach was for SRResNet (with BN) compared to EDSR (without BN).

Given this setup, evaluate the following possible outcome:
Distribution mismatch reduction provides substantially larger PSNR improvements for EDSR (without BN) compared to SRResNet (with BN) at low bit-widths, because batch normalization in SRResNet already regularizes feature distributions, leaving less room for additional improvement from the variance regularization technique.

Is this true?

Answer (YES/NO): YES